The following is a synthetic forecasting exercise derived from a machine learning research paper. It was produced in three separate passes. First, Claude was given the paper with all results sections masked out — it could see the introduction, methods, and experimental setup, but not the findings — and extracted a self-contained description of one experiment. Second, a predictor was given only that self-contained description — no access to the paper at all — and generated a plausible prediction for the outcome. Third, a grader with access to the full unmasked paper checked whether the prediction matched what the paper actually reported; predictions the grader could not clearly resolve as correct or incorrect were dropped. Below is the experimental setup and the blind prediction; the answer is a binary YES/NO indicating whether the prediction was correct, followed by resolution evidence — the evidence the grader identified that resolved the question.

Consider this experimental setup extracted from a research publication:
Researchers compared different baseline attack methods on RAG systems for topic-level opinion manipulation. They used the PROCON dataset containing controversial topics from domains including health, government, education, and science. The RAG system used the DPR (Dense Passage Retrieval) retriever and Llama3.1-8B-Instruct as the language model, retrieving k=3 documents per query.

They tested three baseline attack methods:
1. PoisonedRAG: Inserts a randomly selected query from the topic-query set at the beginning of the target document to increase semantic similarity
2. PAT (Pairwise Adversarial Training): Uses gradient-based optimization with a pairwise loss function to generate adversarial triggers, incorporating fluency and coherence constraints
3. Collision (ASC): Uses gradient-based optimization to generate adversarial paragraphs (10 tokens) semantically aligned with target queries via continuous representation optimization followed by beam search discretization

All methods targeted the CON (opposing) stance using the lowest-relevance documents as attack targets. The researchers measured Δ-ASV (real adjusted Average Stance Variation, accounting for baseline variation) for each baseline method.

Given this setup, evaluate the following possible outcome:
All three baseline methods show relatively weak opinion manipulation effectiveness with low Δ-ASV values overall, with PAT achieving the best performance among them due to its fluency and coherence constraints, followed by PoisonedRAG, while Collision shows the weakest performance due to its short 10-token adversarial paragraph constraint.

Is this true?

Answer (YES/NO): NO